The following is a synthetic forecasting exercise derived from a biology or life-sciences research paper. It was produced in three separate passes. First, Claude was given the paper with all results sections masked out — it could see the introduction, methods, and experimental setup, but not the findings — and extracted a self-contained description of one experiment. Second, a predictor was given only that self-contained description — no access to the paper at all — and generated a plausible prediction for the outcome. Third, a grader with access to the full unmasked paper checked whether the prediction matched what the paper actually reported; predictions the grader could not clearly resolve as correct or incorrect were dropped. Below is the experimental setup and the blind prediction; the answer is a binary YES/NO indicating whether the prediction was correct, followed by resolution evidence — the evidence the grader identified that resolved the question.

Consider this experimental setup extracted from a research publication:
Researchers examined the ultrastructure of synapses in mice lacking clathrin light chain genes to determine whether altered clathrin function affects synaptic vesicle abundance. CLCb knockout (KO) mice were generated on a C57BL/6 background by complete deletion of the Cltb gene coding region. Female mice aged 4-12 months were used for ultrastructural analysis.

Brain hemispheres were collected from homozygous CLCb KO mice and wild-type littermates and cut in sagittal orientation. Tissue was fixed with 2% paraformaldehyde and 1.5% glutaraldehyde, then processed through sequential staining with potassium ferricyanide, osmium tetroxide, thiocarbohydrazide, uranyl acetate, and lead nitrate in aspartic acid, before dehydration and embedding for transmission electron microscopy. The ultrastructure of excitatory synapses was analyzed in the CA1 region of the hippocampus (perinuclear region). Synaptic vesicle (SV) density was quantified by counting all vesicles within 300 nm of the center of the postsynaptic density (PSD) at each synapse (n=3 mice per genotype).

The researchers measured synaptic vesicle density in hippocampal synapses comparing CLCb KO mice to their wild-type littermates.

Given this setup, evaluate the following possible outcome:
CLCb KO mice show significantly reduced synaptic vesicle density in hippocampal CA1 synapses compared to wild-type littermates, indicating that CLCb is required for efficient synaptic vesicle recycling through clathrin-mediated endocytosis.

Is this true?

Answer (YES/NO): NO